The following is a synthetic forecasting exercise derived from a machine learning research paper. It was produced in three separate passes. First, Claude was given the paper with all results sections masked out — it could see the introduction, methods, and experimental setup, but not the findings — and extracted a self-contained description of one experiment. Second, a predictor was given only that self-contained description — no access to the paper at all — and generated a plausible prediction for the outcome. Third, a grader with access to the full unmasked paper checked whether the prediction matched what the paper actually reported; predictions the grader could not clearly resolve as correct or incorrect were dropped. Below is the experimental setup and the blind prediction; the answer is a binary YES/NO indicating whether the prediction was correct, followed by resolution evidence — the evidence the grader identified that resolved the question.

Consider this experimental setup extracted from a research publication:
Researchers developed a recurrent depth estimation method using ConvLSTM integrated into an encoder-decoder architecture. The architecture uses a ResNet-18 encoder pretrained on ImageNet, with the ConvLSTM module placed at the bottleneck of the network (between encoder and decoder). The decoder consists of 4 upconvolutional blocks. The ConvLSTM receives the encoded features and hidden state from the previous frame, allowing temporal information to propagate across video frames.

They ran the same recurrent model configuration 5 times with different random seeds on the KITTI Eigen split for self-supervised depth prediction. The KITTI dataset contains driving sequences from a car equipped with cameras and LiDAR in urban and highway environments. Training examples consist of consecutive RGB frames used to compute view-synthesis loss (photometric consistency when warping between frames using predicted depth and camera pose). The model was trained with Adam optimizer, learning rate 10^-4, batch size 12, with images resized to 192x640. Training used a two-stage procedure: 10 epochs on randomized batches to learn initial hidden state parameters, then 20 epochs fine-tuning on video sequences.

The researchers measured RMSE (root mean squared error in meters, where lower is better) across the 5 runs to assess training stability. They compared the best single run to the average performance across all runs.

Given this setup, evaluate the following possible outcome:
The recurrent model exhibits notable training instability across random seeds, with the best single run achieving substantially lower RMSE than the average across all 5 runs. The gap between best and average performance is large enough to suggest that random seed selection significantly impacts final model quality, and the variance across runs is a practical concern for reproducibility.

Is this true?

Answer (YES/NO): NO